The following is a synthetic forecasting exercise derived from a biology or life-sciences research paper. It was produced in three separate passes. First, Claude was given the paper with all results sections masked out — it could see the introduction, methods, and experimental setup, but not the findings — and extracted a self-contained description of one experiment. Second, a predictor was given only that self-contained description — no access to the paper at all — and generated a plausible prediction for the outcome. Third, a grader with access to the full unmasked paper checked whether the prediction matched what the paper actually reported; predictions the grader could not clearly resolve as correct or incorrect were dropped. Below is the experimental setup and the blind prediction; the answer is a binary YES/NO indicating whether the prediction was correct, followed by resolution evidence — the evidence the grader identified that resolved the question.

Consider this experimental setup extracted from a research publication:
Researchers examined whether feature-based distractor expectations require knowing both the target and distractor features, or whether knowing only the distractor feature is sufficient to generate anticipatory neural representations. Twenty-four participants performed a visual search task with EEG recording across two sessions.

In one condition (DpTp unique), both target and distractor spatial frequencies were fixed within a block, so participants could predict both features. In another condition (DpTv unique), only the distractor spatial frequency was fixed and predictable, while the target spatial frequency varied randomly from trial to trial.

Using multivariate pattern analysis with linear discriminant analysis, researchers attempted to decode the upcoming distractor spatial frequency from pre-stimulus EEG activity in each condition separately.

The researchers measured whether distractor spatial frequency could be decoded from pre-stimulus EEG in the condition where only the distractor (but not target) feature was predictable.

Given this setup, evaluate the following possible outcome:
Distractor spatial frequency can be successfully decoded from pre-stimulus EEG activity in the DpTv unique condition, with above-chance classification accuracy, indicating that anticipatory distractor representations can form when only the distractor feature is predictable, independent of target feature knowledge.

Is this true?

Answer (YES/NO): YES